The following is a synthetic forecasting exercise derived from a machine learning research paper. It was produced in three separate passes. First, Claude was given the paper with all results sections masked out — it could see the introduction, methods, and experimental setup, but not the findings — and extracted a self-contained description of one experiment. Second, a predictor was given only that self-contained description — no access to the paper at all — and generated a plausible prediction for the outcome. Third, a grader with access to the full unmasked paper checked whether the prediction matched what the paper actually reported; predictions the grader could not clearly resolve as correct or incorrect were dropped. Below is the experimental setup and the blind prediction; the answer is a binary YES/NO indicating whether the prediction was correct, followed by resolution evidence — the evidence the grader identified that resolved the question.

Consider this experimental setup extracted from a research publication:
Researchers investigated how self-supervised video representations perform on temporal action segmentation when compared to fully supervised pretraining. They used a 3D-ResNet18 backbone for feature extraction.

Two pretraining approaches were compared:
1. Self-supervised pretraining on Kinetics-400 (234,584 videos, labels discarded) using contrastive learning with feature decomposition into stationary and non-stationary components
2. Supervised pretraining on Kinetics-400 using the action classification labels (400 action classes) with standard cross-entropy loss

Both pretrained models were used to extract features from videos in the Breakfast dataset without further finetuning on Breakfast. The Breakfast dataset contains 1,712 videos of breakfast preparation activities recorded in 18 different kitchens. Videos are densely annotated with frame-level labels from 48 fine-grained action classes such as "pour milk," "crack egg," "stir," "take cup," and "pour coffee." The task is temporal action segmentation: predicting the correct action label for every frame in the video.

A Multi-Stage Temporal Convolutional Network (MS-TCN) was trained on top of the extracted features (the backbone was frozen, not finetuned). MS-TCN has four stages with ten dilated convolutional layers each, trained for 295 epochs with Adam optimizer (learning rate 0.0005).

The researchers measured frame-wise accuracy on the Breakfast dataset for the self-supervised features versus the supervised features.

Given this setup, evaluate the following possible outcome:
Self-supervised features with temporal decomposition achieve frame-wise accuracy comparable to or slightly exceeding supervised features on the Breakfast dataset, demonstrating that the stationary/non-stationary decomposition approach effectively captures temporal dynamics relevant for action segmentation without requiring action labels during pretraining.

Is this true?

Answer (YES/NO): NO